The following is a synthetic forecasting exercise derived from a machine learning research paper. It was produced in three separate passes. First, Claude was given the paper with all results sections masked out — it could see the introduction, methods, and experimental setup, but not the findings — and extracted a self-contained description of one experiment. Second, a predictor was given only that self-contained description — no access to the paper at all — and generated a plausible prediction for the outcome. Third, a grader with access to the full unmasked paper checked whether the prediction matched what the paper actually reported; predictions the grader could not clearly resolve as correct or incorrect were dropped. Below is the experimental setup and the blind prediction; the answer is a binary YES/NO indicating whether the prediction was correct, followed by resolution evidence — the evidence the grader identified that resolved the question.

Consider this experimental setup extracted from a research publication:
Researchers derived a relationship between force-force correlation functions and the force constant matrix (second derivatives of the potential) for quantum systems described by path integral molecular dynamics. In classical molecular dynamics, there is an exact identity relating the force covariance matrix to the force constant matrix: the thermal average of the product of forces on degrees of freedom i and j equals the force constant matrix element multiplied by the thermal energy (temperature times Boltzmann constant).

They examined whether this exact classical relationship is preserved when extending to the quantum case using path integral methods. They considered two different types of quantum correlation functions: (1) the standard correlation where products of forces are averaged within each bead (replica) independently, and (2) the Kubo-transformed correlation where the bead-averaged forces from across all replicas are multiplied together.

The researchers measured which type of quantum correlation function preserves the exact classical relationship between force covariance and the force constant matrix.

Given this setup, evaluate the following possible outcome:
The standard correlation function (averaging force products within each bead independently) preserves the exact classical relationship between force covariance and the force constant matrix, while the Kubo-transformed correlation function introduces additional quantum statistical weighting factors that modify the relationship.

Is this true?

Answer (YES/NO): NO